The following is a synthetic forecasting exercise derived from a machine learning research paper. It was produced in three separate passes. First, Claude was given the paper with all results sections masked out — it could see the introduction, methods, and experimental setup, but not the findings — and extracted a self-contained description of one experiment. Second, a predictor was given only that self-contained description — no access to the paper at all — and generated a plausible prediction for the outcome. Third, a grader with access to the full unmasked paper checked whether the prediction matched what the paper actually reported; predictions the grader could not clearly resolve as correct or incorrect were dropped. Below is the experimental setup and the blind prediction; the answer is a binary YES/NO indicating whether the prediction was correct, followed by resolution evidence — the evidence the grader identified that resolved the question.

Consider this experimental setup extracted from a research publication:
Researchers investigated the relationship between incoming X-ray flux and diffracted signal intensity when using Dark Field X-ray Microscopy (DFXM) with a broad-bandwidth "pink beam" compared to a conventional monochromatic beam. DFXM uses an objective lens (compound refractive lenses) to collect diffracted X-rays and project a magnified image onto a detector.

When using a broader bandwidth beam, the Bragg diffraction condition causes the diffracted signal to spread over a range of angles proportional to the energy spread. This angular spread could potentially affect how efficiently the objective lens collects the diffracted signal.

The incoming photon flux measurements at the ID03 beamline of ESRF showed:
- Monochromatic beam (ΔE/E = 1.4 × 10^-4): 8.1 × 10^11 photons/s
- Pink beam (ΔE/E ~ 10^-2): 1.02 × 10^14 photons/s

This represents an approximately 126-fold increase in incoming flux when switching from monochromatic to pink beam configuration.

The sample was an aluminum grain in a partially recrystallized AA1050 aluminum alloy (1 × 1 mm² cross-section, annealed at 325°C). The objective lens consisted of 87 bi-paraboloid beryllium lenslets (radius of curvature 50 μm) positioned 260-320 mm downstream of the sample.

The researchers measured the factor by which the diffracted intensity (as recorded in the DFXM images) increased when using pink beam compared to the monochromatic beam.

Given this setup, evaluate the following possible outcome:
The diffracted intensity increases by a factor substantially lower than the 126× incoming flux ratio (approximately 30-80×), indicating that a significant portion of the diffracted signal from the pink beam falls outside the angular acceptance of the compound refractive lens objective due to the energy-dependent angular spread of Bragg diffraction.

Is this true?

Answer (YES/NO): NO